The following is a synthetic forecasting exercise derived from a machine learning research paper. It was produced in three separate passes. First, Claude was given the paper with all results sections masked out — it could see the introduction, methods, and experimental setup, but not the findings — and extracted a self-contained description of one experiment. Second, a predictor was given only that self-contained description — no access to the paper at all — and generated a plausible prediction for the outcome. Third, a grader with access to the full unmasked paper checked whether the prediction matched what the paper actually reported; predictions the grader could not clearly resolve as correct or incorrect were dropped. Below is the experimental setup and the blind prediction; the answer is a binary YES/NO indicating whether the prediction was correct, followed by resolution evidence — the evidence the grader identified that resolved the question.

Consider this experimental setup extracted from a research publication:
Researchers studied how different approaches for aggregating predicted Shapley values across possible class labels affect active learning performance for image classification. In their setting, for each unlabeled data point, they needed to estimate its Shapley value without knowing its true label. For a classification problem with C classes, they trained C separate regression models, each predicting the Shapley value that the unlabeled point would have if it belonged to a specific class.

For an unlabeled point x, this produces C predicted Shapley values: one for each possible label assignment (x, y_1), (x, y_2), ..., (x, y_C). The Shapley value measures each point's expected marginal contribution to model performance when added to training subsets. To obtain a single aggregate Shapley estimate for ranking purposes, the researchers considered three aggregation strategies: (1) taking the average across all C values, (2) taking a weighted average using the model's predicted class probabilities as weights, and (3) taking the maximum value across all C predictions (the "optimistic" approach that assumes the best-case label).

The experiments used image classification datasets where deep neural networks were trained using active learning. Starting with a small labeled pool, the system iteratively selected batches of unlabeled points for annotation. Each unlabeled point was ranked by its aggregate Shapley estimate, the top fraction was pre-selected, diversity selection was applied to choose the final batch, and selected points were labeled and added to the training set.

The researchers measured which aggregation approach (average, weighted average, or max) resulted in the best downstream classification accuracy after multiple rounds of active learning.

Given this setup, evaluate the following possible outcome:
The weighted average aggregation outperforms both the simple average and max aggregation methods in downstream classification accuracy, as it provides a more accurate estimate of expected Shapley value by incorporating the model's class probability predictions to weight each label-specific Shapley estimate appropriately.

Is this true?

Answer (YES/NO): NO